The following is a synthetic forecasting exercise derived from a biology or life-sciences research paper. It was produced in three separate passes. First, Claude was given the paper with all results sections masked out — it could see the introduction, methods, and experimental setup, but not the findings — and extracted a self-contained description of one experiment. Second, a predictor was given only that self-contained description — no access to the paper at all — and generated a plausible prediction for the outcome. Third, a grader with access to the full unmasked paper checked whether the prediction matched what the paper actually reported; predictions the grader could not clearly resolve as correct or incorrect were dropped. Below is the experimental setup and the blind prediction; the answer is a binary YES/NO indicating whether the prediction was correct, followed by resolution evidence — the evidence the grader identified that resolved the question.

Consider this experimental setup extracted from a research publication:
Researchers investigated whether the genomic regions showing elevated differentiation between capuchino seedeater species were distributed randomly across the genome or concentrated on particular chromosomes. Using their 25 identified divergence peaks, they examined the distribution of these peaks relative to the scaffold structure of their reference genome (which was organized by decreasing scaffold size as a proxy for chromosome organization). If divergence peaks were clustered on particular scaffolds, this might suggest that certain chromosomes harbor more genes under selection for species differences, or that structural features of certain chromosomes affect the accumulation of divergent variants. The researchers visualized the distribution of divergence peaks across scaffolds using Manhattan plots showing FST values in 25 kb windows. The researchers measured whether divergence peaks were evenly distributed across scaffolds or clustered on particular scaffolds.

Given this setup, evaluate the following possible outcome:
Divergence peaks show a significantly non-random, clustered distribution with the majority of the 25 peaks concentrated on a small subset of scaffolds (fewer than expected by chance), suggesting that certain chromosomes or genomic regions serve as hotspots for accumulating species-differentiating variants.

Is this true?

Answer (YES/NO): NO